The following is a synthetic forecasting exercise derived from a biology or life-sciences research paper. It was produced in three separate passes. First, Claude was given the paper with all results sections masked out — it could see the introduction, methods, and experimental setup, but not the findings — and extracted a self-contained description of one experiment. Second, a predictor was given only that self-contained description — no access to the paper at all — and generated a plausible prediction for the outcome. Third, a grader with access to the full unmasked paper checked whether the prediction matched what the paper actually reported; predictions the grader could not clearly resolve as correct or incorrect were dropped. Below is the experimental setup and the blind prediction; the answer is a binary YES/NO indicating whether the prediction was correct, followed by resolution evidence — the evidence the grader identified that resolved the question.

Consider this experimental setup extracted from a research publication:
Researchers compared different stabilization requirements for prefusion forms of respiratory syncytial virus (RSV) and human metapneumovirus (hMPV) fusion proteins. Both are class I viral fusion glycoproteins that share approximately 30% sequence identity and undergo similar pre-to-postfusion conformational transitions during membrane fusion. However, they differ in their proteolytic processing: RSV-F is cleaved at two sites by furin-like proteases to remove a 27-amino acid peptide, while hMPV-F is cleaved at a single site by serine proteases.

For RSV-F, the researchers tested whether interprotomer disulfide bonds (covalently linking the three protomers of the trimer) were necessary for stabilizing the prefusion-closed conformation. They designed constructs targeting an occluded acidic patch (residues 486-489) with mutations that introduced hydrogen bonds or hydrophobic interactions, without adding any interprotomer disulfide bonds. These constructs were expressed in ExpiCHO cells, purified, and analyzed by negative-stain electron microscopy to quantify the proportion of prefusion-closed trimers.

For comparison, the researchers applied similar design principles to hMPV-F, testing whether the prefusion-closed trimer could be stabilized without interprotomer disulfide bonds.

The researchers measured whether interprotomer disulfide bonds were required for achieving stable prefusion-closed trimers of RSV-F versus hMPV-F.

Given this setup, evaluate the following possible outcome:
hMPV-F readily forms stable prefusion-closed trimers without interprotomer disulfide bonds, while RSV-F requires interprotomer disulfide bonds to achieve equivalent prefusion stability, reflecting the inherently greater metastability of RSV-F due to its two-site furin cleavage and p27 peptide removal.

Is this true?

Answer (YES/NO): NO